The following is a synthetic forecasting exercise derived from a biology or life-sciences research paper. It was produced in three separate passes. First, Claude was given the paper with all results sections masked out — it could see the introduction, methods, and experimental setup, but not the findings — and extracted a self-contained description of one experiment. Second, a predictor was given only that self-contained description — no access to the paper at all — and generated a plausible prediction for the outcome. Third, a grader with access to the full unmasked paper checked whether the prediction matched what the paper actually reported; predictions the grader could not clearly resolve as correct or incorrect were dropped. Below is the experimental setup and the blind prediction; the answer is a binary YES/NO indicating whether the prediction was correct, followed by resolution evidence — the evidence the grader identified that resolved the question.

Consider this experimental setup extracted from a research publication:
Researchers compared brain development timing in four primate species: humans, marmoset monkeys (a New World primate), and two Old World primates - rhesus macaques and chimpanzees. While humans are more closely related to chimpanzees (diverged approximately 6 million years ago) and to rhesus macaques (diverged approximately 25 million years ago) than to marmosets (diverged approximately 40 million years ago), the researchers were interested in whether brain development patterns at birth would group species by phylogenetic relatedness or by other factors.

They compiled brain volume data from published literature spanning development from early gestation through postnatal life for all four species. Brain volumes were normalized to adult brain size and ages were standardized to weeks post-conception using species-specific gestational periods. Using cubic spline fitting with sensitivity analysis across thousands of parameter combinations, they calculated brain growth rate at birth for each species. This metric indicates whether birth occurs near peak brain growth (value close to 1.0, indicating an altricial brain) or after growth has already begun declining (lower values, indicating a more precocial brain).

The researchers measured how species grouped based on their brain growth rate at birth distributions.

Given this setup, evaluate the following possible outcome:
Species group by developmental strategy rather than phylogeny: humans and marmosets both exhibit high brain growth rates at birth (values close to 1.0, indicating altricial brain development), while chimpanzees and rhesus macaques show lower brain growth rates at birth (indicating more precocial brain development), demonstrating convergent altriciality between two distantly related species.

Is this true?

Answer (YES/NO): YES